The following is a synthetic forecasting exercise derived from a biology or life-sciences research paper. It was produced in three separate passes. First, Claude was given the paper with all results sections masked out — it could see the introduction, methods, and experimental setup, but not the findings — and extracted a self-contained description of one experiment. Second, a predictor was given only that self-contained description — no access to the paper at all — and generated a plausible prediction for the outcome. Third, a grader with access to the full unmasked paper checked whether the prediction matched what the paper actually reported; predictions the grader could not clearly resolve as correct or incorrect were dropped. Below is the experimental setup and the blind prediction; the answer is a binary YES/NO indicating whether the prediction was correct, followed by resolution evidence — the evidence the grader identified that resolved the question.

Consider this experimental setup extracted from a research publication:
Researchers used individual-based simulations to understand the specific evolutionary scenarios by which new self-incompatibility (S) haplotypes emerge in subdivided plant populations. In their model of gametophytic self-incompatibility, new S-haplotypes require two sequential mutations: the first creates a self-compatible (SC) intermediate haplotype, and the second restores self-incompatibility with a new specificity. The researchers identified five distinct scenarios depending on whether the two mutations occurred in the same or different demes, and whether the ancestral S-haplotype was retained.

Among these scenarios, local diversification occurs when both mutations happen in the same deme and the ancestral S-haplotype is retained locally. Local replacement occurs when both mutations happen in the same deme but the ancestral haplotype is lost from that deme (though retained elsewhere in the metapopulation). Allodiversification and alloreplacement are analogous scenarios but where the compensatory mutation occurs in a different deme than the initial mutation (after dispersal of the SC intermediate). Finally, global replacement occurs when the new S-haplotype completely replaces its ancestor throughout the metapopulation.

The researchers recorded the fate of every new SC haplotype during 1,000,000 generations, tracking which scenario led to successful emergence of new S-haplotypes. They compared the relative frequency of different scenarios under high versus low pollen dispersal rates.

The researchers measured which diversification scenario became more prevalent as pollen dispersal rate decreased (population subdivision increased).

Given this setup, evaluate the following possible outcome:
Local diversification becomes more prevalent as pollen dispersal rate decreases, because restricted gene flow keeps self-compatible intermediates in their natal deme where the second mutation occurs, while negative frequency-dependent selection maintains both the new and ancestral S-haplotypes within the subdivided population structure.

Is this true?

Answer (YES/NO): YES